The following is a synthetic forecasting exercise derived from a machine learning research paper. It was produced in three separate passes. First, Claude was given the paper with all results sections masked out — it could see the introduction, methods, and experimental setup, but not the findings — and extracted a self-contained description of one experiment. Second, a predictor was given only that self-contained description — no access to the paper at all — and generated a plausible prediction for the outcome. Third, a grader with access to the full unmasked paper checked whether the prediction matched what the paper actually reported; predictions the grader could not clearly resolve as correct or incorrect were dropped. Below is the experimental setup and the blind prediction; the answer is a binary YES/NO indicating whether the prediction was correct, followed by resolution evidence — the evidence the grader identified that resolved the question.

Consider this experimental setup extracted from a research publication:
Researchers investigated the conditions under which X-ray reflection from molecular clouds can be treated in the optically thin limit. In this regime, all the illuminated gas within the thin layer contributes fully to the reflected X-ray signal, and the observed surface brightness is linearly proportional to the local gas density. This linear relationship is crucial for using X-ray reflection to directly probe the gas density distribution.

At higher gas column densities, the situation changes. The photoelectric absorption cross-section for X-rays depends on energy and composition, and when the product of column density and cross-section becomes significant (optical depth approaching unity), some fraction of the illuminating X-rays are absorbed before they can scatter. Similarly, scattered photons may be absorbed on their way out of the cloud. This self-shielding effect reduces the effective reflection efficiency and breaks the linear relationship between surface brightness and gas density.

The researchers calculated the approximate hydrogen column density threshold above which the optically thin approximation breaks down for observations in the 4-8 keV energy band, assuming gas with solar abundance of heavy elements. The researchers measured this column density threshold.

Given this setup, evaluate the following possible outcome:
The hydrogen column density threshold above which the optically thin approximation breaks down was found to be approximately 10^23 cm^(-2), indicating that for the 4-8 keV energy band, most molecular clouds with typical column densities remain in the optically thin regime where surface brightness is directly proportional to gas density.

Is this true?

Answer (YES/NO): NO